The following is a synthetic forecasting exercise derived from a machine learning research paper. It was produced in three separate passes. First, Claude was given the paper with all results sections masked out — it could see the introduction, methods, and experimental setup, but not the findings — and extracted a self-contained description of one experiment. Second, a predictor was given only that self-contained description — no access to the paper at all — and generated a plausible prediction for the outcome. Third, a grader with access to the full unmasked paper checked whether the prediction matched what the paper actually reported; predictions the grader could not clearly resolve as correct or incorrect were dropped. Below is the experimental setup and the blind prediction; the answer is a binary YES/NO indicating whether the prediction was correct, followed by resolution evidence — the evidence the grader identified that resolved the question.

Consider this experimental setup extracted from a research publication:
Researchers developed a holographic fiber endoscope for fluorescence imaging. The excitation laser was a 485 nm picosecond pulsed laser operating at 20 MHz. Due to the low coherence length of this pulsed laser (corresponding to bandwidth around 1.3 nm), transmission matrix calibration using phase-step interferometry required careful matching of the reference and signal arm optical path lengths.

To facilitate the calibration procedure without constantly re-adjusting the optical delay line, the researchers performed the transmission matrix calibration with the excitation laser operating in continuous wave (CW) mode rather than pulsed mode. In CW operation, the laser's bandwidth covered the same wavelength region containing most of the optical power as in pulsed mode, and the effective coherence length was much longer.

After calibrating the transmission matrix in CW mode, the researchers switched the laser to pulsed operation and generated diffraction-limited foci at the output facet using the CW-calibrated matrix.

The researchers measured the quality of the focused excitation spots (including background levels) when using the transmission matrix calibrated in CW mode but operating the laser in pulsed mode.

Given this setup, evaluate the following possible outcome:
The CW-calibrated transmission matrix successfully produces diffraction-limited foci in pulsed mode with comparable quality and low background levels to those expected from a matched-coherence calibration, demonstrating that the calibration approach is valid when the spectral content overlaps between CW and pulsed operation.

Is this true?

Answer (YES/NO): YES